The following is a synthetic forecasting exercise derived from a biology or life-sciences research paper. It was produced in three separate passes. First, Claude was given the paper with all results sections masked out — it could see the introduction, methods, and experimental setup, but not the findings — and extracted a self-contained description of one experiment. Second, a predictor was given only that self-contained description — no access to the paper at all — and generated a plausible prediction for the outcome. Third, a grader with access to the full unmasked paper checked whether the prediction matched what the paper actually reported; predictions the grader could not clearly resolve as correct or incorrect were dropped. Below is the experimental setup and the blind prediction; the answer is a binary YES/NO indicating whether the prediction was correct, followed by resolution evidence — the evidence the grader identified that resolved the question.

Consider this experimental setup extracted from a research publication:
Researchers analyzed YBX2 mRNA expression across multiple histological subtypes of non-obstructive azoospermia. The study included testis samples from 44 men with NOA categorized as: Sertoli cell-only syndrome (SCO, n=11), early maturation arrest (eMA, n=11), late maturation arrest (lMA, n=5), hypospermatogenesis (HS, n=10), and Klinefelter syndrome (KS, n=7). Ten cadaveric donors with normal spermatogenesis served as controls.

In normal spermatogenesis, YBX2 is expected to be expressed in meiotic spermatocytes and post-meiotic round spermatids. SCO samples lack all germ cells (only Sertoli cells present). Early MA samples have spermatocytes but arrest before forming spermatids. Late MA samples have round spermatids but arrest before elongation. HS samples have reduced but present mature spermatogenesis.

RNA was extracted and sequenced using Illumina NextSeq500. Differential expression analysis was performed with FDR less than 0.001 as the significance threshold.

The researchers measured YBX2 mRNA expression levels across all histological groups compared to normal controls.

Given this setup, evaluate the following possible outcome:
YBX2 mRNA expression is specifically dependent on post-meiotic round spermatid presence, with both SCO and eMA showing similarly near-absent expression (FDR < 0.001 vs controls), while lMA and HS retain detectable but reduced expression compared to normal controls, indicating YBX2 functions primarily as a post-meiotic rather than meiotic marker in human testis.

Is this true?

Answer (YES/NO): NO